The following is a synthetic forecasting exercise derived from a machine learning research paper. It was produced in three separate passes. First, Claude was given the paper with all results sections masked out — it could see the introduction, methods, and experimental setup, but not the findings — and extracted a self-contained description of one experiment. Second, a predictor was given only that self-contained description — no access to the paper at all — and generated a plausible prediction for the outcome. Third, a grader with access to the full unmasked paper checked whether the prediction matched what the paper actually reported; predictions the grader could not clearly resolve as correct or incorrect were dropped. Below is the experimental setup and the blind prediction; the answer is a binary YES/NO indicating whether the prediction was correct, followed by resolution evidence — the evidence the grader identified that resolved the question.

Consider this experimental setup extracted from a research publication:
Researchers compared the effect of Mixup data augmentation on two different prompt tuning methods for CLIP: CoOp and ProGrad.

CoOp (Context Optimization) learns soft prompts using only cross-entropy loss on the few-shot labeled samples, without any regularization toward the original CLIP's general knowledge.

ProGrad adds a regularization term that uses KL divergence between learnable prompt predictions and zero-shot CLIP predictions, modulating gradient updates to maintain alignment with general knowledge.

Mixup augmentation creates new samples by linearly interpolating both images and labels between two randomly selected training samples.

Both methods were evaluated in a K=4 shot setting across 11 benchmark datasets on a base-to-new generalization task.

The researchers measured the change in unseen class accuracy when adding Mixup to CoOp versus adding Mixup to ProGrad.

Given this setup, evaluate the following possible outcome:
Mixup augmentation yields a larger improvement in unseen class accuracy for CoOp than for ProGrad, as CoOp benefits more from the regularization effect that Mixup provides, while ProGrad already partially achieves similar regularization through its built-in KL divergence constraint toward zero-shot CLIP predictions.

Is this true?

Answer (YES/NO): NO